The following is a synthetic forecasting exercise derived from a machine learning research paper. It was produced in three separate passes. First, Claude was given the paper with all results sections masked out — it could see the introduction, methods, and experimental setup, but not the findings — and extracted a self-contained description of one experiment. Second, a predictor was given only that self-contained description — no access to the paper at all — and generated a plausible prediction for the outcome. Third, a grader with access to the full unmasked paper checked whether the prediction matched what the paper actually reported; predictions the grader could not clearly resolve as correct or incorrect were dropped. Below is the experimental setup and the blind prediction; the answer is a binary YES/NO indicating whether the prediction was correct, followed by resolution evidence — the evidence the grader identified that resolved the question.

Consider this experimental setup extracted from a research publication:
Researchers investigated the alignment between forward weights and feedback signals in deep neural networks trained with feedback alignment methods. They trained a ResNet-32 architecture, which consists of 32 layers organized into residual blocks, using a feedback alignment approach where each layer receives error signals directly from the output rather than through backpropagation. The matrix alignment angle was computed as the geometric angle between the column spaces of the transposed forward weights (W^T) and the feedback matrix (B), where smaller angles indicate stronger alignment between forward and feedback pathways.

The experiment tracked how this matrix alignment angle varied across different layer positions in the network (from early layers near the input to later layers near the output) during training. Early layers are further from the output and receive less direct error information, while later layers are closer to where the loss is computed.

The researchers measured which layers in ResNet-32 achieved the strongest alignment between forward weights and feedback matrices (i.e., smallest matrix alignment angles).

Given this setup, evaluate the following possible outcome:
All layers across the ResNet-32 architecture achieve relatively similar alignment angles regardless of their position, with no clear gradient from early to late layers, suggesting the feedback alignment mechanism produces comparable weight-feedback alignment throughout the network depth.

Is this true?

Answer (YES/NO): NO